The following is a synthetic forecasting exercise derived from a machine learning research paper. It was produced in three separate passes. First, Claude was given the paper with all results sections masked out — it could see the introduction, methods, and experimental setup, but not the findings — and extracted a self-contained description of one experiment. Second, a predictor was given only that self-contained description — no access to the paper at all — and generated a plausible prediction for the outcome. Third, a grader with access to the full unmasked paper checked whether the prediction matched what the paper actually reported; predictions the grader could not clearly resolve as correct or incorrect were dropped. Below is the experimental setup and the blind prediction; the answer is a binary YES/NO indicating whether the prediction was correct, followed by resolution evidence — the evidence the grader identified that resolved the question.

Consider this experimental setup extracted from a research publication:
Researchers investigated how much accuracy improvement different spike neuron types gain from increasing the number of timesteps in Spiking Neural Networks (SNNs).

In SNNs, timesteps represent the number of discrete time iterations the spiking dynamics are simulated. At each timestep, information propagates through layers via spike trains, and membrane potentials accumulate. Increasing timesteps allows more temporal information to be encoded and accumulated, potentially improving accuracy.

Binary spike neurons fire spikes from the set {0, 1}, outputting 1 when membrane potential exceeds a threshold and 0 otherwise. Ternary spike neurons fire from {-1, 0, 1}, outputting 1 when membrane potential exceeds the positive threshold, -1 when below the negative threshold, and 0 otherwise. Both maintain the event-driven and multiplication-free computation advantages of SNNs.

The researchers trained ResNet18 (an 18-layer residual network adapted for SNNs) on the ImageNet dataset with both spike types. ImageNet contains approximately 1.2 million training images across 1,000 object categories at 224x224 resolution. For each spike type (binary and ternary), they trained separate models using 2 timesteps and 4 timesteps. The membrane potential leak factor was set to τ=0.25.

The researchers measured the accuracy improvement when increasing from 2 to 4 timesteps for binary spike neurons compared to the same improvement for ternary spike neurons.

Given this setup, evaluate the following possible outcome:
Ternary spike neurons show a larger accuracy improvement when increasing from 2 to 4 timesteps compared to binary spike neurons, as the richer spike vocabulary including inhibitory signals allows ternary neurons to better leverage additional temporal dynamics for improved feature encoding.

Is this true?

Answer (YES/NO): NO